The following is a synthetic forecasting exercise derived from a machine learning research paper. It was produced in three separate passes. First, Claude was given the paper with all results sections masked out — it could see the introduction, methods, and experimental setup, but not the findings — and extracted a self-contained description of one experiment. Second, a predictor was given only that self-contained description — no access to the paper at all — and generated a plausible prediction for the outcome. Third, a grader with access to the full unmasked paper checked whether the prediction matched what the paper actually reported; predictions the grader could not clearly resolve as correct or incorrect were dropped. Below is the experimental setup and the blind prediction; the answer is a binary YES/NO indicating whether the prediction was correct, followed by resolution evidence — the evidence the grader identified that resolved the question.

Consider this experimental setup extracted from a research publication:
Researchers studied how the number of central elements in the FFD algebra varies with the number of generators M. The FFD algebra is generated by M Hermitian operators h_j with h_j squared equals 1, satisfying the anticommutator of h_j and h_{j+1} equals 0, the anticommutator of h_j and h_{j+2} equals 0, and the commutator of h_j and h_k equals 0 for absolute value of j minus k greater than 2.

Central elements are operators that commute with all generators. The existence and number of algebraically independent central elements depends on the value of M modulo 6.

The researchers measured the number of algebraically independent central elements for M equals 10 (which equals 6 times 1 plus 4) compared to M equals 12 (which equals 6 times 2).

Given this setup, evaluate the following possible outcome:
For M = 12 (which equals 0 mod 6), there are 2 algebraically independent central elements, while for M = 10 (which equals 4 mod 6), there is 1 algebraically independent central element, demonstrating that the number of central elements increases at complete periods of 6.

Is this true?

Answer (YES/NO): NO